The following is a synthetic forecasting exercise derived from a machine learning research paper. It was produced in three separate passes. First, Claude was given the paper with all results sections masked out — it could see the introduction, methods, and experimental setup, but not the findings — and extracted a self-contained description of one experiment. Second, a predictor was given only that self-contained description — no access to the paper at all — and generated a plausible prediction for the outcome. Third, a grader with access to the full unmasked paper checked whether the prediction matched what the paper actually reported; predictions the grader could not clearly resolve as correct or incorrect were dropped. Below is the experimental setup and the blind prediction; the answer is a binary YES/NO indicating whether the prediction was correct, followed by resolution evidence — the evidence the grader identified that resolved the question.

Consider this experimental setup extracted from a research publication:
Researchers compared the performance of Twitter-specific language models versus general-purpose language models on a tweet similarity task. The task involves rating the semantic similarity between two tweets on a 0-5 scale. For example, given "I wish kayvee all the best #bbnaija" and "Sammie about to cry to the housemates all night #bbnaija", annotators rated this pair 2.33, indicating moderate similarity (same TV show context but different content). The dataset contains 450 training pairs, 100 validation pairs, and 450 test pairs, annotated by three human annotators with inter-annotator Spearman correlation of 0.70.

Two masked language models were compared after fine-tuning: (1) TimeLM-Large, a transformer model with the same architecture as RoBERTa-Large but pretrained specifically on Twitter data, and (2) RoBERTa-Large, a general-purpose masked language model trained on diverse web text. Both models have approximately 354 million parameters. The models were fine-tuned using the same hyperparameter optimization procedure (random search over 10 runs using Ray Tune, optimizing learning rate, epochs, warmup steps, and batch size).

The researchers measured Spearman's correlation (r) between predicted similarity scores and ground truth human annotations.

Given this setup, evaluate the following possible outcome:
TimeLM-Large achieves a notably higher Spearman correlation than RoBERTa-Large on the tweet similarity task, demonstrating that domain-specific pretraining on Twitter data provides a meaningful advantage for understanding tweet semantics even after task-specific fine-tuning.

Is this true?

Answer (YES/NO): YES